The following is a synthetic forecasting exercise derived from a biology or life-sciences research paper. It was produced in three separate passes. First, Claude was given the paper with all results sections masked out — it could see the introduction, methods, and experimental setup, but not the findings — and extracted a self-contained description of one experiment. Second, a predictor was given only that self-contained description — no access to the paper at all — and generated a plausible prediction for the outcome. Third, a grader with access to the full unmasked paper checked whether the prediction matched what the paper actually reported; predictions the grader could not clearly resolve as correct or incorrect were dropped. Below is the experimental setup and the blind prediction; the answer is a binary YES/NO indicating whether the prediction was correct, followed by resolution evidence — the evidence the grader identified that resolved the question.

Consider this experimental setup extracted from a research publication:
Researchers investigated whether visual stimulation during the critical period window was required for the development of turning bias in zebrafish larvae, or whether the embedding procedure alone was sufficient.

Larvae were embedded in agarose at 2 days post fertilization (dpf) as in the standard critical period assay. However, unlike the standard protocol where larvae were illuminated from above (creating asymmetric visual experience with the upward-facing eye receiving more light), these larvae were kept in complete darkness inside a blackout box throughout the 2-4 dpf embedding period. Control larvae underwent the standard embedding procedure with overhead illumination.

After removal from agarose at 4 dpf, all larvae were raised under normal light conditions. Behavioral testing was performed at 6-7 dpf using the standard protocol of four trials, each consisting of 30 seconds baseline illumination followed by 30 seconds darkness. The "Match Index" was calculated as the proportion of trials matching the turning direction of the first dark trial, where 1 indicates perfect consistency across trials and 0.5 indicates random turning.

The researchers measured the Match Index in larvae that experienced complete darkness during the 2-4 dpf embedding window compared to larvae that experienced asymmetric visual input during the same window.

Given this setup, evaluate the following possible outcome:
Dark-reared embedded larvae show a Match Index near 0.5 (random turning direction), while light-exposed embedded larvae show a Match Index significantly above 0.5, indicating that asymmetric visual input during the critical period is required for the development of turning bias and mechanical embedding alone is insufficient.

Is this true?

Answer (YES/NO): NO